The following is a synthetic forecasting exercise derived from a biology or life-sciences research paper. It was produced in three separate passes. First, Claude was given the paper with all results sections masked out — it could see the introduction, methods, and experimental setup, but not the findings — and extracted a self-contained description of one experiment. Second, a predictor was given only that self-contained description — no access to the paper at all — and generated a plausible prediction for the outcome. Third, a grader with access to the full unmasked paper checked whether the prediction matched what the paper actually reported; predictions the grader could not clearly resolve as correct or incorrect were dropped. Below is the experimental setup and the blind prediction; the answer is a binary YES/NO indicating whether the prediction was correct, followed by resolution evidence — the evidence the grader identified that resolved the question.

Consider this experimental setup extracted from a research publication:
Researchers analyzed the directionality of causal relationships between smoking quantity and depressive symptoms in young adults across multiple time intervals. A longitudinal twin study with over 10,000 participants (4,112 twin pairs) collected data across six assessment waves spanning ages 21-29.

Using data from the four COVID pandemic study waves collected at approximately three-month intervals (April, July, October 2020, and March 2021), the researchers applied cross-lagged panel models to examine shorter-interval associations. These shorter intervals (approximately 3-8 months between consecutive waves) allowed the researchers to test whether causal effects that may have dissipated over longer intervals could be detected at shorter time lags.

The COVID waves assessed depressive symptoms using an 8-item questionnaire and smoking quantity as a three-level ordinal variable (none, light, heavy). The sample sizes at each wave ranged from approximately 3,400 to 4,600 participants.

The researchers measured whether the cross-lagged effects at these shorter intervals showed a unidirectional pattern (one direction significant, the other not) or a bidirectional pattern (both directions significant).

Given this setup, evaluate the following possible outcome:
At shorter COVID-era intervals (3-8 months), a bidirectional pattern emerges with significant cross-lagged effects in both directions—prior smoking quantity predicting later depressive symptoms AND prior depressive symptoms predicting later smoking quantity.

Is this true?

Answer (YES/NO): YES